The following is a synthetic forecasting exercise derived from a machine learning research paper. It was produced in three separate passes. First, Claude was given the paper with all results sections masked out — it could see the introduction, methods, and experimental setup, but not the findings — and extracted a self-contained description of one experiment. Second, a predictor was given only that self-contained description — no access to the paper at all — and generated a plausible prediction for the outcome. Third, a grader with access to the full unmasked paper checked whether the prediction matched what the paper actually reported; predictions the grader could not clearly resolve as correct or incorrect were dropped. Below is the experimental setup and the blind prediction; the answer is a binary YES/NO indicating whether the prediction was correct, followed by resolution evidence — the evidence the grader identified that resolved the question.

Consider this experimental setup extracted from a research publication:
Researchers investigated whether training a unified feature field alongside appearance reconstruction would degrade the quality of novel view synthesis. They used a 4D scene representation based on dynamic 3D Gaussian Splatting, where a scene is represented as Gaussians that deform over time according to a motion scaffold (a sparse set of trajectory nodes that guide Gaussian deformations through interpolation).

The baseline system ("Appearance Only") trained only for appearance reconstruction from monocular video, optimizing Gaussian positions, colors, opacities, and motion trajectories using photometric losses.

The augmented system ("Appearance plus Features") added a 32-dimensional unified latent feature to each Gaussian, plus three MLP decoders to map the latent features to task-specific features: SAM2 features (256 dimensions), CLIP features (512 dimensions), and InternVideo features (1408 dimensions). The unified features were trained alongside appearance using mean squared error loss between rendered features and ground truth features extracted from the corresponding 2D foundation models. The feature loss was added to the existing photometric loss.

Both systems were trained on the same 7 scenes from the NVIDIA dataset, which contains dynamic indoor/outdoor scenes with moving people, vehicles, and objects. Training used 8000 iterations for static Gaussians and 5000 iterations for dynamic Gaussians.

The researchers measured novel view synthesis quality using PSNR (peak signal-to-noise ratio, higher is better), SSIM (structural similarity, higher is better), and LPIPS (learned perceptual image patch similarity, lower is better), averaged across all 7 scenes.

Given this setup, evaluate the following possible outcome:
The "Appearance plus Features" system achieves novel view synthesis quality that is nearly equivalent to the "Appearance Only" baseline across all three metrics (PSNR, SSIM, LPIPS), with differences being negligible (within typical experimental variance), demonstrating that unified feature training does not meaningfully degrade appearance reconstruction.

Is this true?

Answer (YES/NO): YES